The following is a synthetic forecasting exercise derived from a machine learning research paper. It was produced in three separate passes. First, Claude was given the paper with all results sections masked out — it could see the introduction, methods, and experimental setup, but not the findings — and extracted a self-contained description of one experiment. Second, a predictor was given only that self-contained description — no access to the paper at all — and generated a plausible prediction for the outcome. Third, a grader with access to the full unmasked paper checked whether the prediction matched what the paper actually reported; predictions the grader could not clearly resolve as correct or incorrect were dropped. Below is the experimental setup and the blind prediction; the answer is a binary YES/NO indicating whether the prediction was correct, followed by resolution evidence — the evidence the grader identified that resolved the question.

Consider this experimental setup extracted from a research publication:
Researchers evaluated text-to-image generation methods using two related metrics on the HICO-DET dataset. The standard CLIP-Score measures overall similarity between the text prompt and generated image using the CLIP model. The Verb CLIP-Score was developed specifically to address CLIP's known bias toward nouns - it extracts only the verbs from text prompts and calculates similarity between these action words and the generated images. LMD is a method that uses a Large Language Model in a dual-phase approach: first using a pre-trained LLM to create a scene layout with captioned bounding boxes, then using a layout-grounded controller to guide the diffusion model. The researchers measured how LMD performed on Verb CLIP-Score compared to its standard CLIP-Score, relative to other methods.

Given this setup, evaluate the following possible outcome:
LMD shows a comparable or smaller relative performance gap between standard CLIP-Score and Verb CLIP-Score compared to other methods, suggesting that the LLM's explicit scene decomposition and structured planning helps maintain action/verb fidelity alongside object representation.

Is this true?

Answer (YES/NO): YES